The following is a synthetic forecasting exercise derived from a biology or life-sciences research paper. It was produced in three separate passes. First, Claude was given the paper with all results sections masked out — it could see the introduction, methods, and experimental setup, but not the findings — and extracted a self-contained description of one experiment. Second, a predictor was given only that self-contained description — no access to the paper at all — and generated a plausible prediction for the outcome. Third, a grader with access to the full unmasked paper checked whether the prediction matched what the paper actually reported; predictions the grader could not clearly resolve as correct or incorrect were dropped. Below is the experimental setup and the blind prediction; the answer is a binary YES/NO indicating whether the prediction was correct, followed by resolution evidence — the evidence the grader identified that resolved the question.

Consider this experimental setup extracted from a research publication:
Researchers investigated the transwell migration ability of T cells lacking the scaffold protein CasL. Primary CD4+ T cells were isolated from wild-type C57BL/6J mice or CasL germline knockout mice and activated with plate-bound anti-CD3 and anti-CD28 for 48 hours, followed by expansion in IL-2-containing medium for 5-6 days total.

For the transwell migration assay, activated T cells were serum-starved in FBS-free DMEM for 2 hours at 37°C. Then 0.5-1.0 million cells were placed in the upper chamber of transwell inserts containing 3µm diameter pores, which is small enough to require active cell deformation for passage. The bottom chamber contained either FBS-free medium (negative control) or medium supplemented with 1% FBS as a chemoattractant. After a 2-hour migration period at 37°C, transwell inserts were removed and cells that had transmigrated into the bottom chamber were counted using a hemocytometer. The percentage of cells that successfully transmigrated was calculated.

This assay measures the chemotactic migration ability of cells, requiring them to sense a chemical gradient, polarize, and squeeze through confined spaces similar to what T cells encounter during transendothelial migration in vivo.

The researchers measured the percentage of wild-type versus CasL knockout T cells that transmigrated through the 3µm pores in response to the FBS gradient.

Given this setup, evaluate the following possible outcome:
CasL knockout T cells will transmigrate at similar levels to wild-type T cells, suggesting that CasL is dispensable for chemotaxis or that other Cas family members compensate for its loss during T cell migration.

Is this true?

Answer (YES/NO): NO